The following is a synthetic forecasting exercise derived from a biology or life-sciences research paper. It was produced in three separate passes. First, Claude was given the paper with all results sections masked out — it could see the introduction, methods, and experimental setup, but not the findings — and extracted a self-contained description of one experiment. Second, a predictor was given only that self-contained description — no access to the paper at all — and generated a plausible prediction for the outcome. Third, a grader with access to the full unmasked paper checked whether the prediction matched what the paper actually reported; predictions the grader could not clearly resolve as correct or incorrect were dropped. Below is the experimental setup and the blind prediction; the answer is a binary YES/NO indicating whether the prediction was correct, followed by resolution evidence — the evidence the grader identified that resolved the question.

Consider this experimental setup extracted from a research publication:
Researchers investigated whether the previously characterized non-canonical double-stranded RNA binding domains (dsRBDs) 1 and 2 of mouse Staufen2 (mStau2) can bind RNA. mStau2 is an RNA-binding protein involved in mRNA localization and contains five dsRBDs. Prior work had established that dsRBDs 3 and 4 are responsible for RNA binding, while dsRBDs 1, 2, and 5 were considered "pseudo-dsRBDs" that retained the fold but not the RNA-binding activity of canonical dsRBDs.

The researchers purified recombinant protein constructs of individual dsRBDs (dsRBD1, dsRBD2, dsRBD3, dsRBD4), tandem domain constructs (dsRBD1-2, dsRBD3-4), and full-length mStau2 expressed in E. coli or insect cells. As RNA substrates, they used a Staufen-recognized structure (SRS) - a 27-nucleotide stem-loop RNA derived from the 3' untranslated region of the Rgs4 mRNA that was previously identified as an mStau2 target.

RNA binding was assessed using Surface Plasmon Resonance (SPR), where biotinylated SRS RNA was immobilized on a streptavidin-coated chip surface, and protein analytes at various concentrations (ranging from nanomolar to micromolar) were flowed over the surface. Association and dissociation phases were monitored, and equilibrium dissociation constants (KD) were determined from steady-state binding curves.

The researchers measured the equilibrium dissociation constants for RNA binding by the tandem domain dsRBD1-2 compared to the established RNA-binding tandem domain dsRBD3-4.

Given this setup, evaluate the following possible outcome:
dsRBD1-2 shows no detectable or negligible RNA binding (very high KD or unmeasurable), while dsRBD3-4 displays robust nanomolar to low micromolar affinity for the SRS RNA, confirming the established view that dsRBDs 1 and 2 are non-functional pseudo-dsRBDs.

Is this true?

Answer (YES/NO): NO